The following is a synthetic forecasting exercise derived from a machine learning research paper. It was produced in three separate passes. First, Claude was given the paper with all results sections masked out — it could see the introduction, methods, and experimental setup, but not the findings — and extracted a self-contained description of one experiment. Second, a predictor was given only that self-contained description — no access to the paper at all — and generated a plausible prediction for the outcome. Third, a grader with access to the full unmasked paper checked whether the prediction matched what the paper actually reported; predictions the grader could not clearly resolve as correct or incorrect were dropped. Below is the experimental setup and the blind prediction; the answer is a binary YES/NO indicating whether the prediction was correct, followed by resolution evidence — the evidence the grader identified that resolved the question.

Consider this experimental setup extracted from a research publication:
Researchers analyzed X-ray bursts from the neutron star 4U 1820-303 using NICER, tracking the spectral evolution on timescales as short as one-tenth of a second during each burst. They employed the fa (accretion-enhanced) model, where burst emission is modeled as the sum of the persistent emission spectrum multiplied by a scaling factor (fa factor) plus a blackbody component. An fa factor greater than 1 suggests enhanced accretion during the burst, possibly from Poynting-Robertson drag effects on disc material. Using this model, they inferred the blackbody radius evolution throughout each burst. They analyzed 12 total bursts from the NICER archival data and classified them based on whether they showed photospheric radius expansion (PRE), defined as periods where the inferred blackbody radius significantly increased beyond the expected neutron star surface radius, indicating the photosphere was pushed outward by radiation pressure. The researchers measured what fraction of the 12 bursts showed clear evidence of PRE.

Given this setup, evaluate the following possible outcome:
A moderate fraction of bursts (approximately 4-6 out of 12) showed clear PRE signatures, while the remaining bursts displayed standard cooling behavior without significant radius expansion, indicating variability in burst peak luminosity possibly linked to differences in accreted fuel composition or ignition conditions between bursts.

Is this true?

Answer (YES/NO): NO